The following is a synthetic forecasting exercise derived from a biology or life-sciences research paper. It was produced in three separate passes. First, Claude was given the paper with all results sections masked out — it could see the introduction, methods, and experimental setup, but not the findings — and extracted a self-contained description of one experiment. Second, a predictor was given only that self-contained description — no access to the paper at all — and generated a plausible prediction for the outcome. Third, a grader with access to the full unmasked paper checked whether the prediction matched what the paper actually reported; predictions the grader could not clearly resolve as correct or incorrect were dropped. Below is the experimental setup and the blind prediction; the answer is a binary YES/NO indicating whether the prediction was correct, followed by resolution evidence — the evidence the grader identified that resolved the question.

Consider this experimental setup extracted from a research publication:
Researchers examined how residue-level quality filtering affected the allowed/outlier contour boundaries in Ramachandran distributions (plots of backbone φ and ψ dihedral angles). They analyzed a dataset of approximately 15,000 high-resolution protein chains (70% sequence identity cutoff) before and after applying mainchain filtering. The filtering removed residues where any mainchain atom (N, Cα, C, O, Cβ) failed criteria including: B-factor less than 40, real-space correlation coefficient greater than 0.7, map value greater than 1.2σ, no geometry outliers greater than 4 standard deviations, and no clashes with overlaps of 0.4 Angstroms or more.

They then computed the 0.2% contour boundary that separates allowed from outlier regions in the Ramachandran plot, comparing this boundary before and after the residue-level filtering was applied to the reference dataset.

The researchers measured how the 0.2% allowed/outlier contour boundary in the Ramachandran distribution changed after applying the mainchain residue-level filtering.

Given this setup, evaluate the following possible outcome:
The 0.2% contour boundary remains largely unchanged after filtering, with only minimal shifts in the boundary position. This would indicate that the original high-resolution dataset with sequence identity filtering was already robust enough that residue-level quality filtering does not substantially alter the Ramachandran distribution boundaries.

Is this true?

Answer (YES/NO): NO